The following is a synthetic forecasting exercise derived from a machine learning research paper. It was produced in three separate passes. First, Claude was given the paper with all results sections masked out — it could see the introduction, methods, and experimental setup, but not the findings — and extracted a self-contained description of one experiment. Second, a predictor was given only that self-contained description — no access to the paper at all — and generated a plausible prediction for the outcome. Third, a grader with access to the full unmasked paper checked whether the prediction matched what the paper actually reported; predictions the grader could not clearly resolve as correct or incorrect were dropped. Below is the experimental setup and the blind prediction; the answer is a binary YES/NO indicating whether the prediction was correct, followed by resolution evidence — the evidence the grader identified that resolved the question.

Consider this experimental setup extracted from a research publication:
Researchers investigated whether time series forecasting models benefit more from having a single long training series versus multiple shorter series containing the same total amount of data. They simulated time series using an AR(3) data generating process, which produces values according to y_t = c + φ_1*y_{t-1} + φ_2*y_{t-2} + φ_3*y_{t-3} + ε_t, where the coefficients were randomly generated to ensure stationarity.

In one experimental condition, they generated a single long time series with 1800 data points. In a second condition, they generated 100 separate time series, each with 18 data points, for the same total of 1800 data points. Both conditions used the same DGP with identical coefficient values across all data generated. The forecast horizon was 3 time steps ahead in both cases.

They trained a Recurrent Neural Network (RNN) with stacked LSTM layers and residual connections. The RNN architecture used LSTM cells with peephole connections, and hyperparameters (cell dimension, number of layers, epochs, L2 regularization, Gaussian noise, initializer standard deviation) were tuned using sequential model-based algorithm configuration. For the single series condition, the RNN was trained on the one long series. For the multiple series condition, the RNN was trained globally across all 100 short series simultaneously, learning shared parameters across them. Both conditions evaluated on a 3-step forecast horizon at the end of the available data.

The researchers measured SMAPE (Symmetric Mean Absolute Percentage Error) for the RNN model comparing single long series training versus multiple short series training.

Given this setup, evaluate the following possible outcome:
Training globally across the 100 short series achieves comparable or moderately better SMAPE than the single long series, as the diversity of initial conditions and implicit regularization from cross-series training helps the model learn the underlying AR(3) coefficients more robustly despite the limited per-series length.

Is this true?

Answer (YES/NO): NO